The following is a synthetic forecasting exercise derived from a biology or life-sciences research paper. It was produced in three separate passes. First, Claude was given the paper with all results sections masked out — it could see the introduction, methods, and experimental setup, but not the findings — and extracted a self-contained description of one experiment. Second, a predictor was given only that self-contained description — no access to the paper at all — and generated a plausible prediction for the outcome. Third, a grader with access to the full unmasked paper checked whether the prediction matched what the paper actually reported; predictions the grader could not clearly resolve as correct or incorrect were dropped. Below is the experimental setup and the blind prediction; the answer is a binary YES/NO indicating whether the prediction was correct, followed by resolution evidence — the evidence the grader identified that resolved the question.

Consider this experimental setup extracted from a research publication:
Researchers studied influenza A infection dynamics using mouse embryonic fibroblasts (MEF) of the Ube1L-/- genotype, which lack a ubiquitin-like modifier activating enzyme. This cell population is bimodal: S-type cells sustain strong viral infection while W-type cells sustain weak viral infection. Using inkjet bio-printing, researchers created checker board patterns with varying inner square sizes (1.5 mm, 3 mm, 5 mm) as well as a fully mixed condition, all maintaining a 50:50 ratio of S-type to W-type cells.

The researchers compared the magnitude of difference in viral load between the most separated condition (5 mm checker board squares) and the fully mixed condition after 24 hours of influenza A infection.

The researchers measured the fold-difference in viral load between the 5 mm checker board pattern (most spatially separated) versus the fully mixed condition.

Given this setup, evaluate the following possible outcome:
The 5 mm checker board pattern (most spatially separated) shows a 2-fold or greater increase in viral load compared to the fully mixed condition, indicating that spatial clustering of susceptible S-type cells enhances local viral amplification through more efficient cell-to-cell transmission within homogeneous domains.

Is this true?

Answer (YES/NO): YES